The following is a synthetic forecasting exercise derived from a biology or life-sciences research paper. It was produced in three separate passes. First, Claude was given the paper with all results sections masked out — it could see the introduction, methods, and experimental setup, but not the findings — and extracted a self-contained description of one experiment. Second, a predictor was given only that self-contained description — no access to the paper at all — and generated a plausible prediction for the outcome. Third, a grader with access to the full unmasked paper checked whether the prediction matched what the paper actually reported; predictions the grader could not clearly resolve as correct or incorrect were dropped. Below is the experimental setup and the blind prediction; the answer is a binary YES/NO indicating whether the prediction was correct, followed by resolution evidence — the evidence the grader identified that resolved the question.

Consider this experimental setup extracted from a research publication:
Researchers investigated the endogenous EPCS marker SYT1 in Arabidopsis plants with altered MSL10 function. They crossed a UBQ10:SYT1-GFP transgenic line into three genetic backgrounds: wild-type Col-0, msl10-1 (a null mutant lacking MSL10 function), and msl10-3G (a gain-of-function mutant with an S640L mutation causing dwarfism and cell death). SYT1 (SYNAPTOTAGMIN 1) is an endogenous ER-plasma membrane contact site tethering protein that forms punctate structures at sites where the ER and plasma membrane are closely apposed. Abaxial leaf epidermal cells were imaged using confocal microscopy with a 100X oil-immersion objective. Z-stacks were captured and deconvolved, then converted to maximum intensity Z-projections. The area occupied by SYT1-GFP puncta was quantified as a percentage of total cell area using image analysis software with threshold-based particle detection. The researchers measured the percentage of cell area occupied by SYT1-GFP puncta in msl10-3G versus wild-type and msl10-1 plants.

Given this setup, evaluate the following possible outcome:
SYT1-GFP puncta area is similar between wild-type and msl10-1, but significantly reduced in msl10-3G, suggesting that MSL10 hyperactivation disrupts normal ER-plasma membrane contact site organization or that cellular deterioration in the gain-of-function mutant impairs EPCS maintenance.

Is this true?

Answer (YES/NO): NO